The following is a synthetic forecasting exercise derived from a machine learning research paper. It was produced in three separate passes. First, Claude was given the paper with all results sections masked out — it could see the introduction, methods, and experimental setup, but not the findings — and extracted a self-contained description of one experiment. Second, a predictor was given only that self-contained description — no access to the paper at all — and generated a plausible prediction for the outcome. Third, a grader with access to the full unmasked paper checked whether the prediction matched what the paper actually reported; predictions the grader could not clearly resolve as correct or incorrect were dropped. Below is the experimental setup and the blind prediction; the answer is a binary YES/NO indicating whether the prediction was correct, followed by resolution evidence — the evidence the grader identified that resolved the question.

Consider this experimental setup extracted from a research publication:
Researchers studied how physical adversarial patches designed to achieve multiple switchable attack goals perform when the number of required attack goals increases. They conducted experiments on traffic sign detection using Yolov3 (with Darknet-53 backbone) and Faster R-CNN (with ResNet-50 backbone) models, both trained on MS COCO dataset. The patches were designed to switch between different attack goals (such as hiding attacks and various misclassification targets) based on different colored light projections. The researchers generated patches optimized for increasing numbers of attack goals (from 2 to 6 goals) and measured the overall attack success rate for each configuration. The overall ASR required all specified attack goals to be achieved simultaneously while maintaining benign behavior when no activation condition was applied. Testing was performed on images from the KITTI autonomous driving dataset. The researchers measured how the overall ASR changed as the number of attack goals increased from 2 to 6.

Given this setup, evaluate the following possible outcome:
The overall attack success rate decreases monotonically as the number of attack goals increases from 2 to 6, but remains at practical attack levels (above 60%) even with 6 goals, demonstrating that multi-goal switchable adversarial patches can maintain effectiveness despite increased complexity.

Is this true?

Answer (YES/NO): NO